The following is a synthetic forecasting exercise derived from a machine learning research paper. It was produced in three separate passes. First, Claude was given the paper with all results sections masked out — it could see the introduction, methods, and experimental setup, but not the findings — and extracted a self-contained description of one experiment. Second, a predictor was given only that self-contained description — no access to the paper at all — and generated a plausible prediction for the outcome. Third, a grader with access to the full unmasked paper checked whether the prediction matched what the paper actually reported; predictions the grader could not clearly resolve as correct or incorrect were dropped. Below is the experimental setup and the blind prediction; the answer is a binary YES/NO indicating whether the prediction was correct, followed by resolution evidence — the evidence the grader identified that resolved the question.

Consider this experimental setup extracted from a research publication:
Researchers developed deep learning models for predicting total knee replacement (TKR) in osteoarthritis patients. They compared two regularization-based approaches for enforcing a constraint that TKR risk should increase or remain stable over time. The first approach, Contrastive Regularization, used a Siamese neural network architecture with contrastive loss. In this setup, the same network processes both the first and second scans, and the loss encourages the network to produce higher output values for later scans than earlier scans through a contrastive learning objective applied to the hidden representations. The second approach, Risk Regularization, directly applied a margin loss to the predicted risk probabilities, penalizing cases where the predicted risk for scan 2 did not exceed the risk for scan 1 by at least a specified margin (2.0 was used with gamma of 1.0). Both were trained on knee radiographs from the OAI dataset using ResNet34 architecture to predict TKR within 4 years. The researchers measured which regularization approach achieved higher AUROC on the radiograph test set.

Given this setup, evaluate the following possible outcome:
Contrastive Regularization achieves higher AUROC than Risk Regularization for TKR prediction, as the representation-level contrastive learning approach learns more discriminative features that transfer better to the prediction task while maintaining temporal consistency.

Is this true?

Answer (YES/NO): YES